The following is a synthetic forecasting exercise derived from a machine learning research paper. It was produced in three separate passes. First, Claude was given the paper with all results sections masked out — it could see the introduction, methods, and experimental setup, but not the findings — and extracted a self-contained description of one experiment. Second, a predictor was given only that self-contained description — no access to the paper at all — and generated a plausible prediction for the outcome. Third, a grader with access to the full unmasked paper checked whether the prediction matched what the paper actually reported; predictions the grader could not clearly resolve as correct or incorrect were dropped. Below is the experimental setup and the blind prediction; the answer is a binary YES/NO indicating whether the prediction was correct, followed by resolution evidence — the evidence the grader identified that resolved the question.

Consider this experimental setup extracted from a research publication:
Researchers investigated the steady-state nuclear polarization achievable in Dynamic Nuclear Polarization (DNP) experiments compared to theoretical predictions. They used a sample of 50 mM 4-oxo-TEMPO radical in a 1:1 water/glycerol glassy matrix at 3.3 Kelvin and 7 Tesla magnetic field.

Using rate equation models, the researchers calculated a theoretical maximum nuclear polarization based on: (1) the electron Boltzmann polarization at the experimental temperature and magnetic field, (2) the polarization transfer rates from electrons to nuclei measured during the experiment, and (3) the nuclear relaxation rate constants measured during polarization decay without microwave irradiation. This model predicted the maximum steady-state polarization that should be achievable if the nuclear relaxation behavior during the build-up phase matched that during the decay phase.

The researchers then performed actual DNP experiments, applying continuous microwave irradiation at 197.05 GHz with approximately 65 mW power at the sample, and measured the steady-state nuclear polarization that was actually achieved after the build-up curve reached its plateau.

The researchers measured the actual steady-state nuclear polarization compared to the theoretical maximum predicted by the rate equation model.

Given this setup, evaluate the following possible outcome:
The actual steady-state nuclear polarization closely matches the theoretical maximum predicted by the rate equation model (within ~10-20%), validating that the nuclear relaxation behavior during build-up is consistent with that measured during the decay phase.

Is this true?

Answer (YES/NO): NO